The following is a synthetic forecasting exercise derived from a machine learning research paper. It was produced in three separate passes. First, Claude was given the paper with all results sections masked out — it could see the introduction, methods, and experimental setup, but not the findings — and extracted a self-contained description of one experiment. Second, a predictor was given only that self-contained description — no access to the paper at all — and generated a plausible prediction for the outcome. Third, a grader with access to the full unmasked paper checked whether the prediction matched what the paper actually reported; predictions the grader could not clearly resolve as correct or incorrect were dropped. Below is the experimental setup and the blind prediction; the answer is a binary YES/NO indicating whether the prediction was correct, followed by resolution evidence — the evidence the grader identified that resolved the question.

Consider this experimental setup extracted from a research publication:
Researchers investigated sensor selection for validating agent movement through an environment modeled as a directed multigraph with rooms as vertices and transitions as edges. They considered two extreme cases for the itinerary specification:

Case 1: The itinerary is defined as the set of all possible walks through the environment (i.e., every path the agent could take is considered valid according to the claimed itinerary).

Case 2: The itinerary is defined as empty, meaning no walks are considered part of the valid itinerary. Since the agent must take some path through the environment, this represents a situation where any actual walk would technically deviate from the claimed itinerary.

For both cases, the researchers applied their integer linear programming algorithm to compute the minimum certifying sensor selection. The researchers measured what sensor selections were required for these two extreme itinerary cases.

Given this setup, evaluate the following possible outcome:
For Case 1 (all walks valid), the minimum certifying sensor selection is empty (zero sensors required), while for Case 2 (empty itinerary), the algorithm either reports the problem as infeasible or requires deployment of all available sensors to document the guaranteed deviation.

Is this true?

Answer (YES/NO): NO